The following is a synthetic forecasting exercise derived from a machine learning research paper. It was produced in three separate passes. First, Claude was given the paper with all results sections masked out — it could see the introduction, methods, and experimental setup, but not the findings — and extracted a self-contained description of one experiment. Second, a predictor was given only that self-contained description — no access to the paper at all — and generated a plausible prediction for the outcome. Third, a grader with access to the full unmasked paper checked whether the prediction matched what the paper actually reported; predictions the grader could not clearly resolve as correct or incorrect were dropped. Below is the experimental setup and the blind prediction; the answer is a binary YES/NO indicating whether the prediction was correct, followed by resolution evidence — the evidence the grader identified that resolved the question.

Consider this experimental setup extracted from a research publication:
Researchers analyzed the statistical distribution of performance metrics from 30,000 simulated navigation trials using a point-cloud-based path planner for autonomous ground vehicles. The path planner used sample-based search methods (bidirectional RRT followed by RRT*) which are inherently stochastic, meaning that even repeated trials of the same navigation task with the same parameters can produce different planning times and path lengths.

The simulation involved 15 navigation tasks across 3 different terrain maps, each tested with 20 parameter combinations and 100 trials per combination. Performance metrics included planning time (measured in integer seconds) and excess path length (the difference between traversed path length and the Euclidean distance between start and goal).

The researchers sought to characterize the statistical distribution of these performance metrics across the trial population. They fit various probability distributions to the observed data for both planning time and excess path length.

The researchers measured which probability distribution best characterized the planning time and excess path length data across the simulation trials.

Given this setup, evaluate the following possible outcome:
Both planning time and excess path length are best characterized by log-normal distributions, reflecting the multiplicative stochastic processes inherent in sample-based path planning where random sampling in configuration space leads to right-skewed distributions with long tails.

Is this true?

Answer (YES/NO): NO